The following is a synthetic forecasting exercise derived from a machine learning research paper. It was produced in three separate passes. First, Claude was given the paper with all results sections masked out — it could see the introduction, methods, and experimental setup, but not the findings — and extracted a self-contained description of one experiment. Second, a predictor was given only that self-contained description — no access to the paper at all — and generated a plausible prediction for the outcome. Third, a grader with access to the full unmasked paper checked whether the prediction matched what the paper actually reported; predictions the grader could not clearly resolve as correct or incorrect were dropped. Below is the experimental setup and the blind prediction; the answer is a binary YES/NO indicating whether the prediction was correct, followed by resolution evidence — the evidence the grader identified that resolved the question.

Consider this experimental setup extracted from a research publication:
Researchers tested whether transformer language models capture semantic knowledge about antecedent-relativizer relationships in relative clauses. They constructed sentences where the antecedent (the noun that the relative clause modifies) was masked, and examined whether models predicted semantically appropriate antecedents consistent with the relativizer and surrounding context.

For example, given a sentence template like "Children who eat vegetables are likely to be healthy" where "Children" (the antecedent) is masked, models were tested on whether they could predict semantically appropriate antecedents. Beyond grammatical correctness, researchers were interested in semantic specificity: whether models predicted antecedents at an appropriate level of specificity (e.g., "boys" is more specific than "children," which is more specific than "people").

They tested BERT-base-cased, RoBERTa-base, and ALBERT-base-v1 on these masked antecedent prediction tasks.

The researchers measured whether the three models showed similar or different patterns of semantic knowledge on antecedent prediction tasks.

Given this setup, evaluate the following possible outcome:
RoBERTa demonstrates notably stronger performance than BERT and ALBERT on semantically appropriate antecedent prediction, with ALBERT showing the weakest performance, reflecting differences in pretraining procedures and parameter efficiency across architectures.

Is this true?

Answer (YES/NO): YES